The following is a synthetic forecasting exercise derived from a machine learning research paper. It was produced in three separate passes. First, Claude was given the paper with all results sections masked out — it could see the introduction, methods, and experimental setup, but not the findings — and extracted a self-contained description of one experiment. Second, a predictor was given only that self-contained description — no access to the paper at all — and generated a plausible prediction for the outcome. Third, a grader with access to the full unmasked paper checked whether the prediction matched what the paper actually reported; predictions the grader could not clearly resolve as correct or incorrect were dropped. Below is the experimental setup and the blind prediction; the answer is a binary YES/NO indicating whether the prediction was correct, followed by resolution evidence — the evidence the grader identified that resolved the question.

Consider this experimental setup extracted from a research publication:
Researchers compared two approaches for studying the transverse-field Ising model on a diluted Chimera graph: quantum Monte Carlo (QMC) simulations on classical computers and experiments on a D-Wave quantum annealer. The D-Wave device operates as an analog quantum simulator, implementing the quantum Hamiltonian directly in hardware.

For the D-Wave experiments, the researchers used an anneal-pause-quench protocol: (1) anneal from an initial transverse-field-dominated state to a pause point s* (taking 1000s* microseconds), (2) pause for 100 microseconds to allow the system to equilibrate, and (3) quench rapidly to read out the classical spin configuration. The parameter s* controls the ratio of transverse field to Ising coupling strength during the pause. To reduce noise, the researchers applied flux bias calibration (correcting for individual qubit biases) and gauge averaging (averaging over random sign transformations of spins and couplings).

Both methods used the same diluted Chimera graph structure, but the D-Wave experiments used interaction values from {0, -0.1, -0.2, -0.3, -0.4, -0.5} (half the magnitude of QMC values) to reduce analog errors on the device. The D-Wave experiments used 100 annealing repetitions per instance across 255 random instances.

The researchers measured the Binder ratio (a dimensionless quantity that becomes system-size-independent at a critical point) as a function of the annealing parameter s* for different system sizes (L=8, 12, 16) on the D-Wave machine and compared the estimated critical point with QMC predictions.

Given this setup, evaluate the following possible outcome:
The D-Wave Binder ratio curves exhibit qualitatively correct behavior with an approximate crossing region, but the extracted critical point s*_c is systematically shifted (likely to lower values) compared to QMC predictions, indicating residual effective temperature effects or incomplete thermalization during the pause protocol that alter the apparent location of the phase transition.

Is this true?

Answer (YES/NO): NO